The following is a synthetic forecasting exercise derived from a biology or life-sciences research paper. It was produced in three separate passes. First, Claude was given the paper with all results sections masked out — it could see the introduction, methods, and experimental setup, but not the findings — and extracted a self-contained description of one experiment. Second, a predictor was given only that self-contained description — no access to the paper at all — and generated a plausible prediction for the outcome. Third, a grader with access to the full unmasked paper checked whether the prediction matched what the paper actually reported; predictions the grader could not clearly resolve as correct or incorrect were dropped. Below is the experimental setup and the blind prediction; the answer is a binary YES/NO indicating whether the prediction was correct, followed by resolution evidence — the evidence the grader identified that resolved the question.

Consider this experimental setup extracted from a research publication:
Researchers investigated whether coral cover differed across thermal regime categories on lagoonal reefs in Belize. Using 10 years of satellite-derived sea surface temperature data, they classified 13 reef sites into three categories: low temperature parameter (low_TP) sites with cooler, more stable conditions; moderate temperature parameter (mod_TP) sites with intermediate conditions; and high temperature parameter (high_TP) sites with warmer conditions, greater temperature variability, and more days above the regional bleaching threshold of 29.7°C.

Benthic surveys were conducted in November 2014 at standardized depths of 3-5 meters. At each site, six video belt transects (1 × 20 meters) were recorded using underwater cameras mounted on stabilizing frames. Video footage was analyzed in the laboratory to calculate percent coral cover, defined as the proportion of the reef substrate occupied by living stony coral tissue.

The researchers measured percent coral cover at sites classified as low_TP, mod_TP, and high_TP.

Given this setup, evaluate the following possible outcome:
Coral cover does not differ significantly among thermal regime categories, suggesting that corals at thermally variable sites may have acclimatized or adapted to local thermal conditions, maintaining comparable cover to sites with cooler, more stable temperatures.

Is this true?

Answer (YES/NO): NO